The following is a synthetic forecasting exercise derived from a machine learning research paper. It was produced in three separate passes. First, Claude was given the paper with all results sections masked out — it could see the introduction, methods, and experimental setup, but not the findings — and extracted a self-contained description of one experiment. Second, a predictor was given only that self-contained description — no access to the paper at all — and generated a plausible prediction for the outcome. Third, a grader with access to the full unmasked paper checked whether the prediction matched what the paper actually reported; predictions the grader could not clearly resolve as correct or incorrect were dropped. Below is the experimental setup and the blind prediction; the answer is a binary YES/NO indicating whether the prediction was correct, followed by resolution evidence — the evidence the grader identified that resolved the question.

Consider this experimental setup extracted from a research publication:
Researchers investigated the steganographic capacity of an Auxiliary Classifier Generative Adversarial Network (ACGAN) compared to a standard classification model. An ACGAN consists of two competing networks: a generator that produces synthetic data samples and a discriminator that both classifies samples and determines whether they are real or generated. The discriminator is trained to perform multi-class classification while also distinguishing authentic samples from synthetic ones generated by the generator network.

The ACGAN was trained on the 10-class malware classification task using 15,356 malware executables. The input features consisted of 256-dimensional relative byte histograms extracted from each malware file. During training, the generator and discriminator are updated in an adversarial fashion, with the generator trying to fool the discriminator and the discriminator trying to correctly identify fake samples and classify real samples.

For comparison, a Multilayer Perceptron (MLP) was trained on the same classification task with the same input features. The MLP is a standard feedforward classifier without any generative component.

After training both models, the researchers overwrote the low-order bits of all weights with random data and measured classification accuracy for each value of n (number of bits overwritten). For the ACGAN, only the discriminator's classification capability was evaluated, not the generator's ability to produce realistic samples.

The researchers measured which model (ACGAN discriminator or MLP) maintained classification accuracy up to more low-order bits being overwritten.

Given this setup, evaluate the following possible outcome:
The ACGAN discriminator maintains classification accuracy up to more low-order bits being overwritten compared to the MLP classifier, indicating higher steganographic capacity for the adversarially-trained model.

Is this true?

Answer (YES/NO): YES